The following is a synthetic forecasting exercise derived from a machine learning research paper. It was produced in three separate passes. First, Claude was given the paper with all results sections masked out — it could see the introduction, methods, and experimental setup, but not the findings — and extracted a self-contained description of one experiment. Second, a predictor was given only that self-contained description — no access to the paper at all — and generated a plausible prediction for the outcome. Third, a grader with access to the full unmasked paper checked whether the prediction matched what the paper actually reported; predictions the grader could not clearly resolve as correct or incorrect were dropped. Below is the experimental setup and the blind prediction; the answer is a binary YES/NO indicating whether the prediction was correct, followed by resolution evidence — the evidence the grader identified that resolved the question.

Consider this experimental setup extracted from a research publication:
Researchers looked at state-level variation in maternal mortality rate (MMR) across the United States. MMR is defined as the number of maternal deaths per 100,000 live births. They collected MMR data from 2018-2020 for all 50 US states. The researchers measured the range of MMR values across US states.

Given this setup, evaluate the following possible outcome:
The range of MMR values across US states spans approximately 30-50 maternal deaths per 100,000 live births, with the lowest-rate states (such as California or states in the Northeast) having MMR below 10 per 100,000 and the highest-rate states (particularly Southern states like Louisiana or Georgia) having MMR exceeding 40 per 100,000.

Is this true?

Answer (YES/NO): NO